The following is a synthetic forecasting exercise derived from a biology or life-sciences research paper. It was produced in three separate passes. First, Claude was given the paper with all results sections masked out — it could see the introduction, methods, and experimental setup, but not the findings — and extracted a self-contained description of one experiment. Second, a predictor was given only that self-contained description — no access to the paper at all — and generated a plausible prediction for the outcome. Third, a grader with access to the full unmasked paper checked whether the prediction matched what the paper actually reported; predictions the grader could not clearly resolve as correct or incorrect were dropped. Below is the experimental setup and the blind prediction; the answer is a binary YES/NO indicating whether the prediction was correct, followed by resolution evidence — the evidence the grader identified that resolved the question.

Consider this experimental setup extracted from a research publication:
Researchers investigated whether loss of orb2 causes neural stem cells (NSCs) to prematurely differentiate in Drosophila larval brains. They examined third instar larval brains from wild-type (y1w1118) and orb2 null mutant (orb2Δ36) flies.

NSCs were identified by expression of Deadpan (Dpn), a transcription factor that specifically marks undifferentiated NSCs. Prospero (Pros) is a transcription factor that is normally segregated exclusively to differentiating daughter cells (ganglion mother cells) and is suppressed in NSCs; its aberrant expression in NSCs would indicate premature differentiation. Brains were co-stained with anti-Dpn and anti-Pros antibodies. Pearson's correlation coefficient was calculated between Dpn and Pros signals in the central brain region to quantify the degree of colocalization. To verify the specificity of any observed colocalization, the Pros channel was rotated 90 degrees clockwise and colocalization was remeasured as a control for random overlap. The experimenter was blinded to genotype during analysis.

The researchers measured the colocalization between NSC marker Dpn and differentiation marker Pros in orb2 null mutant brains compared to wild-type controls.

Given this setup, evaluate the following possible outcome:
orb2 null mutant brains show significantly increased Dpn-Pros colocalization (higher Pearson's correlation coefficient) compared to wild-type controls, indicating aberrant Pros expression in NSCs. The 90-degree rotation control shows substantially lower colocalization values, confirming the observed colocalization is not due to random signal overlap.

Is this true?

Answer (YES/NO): NO